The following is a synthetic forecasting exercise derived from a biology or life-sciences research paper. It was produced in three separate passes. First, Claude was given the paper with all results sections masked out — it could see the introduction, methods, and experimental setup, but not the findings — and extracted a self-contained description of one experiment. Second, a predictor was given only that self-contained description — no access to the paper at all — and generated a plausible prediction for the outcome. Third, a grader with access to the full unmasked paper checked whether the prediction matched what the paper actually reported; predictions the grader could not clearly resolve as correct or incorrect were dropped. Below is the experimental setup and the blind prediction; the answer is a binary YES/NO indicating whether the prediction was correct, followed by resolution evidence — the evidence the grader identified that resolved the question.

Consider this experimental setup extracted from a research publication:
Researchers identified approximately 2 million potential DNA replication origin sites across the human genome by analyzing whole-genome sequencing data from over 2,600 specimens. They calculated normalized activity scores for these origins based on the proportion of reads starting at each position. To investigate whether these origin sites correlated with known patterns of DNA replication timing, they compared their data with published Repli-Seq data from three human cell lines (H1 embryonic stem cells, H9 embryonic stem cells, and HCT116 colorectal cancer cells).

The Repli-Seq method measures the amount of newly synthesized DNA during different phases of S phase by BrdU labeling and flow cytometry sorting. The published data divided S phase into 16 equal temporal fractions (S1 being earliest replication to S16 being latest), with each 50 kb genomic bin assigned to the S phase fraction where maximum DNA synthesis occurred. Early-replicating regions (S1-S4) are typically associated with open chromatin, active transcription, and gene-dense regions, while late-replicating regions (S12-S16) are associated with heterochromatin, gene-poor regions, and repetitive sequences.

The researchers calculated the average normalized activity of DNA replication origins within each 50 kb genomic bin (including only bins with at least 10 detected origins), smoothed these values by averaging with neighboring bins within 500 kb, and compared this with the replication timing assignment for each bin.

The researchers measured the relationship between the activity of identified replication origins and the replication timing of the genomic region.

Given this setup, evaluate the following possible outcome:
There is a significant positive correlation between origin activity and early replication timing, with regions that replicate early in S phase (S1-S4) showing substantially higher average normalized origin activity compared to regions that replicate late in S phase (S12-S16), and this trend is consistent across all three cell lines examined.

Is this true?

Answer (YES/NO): YES